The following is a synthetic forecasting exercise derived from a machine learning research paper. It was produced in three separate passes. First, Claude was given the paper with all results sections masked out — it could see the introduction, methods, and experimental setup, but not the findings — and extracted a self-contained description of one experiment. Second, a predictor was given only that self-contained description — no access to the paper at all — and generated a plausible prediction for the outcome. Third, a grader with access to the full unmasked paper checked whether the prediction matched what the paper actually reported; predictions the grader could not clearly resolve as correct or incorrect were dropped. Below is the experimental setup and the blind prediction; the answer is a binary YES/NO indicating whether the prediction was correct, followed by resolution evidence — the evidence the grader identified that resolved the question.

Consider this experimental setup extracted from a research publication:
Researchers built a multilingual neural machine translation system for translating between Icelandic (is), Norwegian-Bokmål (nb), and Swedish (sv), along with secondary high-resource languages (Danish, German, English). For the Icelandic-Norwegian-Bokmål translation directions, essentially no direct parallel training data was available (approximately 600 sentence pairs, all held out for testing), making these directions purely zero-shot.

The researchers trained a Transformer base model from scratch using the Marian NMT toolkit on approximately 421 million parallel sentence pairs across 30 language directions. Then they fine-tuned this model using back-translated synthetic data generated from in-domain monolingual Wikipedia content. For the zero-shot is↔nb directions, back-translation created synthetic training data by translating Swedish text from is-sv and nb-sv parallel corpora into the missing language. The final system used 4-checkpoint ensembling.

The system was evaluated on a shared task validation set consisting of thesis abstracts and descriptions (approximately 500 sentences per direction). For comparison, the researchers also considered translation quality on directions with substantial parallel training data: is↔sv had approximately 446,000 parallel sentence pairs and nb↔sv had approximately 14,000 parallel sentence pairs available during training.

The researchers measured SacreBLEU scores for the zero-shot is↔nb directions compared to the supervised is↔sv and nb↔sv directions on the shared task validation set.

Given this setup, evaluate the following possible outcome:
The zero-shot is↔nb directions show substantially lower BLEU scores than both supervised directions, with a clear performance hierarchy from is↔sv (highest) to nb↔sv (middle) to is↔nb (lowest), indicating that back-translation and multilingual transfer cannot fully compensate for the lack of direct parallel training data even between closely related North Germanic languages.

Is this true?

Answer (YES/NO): NO